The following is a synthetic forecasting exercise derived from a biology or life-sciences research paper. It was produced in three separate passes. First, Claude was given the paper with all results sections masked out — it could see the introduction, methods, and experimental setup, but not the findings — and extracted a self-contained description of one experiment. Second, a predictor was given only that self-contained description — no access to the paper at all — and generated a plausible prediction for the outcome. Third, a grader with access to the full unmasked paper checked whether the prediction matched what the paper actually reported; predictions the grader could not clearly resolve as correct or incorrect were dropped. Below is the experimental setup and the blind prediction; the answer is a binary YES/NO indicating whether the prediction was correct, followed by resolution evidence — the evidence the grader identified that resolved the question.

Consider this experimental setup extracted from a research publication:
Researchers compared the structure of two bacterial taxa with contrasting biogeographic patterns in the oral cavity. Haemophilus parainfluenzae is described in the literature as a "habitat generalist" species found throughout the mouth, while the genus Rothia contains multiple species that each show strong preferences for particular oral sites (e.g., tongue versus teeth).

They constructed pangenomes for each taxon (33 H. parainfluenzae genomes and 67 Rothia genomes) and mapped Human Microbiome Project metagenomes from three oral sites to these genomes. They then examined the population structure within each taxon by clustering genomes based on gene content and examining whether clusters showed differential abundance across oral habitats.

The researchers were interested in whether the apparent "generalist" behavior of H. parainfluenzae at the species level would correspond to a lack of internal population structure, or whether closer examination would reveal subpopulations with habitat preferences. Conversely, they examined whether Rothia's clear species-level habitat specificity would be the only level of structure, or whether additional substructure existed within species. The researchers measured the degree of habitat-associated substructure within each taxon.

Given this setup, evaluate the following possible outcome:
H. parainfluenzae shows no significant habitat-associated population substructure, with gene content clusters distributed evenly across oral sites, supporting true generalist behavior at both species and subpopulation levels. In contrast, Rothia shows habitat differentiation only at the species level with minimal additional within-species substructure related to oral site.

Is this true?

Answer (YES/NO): NO